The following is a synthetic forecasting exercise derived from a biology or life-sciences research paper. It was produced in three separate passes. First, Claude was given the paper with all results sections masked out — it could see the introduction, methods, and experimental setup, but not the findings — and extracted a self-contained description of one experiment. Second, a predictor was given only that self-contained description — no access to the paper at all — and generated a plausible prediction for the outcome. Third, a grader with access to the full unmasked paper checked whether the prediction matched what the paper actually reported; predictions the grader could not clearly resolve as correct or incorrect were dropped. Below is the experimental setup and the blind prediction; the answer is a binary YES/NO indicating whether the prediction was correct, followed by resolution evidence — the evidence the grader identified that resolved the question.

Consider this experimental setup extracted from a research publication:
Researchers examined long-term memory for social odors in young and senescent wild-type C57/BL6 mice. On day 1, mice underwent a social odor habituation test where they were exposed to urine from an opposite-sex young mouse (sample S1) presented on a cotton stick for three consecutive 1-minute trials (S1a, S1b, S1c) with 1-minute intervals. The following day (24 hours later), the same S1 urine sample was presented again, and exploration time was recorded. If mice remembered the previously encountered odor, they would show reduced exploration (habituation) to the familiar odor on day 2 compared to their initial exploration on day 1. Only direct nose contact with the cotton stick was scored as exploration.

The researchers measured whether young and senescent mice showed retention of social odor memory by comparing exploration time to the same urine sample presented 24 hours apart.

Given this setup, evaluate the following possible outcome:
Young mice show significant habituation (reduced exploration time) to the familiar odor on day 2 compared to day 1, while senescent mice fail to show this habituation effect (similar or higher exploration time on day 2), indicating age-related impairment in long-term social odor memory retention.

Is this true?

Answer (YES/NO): YES